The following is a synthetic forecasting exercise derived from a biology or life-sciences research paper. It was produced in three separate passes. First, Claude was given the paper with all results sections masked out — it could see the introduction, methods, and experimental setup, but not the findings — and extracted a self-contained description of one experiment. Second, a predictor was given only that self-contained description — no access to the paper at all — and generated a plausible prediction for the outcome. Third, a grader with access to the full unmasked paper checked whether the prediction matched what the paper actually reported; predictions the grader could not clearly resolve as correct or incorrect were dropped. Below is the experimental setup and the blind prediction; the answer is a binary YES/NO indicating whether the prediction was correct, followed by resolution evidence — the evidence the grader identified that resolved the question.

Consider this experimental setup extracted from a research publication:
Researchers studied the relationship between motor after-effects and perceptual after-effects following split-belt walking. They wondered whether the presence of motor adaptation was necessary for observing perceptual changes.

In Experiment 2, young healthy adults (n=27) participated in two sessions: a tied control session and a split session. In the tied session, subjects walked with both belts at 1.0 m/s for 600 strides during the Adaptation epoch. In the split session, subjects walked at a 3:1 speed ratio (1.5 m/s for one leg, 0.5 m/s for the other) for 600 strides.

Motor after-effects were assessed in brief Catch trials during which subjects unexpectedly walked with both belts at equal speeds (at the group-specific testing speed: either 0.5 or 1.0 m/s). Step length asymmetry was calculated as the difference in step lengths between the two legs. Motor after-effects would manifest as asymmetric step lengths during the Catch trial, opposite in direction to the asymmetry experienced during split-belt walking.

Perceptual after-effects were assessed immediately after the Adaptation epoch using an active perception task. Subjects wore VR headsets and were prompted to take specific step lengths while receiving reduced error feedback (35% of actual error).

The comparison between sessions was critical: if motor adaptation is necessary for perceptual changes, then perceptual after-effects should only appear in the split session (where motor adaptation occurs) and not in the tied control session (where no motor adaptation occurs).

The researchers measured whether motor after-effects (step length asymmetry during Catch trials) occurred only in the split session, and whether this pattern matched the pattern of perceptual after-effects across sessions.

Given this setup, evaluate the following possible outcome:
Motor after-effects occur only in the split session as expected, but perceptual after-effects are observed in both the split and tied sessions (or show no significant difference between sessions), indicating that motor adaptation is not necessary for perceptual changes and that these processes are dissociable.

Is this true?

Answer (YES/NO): NO